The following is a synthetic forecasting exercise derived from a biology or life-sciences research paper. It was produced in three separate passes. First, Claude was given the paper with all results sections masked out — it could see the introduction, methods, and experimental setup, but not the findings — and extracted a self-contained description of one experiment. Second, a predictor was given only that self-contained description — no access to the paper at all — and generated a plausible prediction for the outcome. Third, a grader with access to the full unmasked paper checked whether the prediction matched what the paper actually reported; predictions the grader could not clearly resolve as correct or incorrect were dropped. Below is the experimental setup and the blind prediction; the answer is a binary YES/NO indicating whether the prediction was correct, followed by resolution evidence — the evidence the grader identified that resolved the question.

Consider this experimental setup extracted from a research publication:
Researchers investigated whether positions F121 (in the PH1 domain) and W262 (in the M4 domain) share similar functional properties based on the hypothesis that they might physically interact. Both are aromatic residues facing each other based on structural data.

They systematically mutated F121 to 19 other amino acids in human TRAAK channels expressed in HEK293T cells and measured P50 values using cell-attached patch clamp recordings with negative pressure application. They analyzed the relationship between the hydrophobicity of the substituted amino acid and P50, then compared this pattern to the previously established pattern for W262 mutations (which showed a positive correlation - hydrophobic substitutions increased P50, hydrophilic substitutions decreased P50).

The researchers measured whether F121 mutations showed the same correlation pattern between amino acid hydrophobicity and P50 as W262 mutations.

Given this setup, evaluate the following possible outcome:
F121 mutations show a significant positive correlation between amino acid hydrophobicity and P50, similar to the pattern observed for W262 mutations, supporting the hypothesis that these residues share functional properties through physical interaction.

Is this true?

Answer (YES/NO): YES